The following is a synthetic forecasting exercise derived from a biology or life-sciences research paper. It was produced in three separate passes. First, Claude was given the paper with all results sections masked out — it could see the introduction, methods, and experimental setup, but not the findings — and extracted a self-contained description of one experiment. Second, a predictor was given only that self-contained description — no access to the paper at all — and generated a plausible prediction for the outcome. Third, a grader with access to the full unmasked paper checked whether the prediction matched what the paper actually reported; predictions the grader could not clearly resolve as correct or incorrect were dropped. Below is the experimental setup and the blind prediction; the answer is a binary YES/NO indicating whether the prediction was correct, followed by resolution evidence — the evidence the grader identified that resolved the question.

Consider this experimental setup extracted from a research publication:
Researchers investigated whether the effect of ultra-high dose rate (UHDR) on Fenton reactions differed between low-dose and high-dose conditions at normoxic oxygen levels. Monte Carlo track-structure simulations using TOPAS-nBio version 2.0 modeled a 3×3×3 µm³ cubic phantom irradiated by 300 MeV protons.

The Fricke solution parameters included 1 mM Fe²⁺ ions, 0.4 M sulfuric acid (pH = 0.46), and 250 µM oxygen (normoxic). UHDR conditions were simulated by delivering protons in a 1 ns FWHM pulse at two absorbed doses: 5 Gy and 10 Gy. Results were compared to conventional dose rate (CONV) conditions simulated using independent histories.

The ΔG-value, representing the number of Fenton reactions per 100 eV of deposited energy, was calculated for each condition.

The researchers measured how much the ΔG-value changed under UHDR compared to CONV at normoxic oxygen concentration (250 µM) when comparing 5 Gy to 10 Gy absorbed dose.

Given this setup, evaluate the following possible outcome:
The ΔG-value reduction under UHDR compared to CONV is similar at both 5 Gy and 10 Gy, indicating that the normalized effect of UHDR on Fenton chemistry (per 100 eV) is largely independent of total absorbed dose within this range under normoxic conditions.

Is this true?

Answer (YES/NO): NO